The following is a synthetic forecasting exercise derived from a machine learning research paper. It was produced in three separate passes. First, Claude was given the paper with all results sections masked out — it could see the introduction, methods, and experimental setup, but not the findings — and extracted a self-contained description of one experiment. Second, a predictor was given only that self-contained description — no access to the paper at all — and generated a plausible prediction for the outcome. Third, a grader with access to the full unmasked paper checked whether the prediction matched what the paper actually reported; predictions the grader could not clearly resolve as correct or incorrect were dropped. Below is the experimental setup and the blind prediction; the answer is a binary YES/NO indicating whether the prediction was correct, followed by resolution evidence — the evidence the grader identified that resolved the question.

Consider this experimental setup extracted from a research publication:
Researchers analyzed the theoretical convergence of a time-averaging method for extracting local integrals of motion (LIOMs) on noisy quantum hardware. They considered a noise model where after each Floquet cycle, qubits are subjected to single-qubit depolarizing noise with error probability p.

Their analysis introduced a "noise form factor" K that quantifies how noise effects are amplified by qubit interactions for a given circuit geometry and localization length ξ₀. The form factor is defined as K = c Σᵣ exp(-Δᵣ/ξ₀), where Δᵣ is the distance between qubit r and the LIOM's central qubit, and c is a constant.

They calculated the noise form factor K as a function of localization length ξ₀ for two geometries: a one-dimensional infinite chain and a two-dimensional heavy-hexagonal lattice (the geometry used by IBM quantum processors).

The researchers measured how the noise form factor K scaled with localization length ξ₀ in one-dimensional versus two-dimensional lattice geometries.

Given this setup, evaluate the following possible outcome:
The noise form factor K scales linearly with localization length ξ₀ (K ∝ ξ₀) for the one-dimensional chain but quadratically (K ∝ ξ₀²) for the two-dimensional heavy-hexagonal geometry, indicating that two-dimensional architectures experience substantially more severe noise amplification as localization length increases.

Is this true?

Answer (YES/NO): YES